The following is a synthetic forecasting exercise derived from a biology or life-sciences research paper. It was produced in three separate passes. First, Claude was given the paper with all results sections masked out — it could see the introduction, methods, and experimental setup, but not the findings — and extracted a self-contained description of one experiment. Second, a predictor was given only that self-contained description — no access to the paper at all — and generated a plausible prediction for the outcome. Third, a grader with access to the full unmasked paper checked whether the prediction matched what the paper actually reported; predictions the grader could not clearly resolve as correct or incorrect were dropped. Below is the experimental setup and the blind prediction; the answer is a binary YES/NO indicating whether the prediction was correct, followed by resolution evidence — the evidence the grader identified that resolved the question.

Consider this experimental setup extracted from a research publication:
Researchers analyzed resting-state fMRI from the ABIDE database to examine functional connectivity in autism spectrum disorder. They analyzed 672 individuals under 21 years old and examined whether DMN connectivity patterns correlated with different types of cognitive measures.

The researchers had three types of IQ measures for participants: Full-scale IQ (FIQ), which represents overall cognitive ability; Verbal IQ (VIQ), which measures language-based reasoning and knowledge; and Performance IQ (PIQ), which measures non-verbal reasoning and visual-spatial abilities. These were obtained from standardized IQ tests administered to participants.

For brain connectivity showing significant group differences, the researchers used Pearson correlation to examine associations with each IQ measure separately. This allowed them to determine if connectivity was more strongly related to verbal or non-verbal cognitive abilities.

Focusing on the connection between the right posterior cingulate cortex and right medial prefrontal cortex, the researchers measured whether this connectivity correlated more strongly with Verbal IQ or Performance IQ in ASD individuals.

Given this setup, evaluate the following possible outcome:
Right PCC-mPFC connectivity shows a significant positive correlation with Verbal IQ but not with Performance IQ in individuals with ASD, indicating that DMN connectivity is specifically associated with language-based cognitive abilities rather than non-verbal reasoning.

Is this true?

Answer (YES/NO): NO